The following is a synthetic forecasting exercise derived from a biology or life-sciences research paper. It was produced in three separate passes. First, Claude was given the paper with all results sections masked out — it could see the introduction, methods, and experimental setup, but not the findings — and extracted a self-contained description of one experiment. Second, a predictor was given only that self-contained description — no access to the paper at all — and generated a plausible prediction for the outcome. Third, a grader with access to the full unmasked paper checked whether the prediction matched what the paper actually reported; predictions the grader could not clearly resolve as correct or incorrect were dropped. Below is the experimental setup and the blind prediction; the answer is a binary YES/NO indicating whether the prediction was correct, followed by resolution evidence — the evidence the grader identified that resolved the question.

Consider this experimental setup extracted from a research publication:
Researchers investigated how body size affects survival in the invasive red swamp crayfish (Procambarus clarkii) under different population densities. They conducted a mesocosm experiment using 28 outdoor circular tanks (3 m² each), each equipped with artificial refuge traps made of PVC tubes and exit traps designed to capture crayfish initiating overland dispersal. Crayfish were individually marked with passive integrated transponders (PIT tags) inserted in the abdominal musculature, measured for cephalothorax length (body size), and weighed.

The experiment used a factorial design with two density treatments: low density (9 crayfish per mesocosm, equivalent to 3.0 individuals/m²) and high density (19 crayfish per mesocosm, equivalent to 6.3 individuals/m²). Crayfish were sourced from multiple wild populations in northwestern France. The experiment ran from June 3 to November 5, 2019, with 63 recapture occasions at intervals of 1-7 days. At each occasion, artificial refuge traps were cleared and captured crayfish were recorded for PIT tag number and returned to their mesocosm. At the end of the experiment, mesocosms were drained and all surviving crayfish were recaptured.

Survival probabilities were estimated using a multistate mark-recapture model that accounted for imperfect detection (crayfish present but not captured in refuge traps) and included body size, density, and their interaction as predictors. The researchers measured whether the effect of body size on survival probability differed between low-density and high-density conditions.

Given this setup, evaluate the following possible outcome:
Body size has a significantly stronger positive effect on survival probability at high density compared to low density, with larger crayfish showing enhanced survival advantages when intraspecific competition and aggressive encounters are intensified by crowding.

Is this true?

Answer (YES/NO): YES